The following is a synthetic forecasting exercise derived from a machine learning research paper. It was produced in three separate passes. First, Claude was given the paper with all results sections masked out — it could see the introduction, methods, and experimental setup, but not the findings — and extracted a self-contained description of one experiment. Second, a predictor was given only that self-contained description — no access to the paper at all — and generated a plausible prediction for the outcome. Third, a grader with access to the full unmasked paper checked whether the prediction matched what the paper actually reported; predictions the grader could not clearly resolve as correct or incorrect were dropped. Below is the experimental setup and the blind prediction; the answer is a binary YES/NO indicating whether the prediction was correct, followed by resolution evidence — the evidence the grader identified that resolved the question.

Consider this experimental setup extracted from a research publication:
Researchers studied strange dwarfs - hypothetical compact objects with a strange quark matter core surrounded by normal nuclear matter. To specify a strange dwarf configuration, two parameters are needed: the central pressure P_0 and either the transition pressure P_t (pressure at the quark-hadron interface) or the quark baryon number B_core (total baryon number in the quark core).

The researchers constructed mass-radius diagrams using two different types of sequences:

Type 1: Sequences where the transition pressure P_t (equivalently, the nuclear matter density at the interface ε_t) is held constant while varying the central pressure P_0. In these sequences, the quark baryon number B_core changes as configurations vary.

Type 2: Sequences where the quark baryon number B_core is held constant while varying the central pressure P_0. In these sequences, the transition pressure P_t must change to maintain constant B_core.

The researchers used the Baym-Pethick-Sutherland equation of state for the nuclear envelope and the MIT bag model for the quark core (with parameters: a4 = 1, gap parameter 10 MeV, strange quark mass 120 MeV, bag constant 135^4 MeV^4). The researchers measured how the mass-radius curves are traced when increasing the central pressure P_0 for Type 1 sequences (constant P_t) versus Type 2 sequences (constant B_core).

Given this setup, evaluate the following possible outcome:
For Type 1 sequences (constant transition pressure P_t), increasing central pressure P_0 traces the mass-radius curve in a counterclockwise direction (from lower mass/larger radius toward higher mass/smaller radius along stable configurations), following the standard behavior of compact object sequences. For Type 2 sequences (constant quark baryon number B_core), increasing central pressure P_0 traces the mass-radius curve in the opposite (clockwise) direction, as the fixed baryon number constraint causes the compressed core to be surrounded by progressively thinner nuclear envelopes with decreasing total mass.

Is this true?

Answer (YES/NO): NO